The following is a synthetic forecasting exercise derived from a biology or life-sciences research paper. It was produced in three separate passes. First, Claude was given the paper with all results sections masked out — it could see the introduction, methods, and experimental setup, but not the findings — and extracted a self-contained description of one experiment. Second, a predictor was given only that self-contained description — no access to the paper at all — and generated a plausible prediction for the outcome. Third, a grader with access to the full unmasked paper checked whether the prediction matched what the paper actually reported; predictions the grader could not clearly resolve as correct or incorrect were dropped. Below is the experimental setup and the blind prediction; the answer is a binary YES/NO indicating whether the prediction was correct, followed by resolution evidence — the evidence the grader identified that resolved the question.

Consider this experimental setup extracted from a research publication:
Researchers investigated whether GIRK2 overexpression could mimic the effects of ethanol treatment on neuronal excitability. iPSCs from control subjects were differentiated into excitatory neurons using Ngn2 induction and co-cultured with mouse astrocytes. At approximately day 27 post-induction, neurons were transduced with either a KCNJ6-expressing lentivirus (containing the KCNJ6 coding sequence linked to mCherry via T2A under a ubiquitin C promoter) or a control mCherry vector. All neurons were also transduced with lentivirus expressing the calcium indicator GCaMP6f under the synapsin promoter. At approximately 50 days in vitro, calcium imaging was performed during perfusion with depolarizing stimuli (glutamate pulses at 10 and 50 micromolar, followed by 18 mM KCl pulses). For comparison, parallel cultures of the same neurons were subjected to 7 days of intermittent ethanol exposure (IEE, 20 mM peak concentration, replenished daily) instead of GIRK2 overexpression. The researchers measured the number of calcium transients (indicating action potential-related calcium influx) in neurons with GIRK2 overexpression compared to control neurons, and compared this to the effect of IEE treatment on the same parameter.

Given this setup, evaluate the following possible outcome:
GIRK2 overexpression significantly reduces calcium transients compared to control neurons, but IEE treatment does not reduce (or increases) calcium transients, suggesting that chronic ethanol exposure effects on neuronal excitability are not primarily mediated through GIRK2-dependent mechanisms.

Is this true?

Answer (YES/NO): NO